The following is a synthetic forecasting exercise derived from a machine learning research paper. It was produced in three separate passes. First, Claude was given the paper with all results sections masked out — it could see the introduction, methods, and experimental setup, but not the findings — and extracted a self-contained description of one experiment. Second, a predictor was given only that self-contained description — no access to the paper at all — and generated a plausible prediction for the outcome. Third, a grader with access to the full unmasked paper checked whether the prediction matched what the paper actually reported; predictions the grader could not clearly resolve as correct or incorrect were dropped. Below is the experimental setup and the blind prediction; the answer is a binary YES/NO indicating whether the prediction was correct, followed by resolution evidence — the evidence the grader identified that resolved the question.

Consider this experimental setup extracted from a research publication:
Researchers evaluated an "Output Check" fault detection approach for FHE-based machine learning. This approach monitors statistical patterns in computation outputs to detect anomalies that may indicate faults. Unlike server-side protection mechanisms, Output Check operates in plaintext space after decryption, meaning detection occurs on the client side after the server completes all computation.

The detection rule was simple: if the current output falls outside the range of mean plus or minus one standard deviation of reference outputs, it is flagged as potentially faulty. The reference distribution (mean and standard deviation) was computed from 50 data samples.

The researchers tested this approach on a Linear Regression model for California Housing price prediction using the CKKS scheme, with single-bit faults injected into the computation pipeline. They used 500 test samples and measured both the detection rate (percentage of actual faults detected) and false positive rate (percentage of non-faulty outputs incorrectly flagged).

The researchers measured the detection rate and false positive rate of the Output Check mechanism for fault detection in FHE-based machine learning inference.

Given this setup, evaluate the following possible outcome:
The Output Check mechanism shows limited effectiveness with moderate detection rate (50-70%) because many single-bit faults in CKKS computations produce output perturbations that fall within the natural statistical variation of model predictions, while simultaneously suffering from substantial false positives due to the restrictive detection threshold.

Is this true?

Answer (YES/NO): NO